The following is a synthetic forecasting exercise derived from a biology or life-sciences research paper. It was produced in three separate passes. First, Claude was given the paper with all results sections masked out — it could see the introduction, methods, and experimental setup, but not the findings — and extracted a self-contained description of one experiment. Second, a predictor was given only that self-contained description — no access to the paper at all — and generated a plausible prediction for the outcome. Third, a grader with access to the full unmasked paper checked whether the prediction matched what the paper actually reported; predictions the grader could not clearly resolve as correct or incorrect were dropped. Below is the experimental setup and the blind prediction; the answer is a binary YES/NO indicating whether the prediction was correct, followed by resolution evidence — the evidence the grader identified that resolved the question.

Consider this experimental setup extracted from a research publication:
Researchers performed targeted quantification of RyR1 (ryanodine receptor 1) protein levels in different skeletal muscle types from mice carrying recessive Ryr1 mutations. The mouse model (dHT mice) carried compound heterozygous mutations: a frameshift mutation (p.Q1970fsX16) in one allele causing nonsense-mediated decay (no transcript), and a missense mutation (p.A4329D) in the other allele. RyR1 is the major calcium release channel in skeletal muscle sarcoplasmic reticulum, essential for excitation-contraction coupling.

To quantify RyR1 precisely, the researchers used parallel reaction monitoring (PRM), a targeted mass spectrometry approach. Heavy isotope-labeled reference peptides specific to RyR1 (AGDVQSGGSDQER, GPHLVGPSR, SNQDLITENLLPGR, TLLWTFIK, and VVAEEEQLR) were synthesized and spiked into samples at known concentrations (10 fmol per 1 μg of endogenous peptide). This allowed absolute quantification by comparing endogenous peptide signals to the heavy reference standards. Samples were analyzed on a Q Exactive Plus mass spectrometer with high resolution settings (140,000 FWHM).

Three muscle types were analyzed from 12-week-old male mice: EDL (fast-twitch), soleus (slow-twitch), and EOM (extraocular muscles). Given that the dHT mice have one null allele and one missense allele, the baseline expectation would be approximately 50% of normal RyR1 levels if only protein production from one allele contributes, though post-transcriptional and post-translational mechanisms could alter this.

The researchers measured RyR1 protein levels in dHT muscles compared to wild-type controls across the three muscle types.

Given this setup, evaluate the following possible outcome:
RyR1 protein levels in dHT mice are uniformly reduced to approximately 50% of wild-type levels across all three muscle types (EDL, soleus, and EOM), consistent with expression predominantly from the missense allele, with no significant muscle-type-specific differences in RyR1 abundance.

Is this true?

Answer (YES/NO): NO